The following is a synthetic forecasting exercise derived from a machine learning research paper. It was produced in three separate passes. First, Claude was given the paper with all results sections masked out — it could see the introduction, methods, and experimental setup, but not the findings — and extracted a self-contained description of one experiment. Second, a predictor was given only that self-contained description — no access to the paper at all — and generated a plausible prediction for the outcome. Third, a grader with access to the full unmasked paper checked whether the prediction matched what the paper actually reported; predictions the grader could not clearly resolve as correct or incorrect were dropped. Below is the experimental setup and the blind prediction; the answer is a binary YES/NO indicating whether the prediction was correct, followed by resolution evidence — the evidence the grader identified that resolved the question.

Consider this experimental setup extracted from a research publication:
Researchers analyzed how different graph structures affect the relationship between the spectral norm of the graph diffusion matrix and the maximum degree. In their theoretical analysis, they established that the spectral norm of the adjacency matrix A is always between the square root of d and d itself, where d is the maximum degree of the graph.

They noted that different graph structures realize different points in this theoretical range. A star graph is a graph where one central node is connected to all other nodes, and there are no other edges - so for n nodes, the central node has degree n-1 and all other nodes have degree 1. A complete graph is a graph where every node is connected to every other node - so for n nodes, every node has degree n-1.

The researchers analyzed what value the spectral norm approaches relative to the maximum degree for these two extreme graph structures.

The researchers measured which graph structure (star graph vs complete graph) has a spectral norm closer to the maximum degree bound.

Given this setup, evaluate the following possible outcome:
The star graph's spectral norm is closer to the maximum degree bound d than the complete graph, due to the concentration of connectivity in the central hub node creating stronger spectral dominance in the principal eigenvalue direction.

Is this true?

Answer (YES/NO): NO